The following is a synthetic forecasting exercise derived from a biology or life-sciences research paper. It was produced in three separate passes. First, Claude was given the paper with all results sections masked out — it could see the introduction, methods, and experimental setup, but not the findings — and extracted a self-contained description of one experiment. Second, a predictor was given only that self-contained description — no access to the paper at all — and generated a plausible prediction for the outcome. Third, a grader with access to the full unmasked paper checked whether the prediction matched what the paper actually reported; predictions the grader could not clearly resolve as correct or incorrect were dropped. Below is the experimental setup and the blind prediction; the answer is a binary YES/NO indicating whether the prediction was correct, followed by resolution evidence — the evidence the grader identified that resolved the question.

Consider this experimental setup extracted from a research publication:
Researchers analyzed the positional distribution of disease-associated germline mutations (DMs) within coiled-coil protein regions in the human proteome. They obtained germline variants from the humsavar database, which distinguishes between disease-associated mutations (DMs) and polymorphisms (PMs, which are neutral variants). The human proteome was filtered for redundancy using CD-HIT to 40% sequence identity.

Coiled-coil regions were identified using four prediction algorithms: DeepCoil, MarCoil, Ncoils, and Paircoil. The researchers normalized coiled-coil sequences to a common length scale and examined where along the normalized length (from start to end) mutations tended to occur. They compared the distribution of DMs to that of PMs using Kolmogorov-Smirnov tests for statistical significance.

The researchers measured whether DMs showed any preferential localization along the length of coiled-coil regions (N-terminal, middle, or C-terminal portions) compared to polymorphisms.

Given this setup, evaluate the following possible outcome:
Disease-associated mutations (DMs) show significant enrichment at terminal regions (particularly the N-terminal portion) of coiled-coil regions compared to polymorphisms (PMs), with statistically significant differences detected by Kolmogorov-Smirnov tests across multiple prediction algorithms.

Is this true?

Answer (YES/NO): NO